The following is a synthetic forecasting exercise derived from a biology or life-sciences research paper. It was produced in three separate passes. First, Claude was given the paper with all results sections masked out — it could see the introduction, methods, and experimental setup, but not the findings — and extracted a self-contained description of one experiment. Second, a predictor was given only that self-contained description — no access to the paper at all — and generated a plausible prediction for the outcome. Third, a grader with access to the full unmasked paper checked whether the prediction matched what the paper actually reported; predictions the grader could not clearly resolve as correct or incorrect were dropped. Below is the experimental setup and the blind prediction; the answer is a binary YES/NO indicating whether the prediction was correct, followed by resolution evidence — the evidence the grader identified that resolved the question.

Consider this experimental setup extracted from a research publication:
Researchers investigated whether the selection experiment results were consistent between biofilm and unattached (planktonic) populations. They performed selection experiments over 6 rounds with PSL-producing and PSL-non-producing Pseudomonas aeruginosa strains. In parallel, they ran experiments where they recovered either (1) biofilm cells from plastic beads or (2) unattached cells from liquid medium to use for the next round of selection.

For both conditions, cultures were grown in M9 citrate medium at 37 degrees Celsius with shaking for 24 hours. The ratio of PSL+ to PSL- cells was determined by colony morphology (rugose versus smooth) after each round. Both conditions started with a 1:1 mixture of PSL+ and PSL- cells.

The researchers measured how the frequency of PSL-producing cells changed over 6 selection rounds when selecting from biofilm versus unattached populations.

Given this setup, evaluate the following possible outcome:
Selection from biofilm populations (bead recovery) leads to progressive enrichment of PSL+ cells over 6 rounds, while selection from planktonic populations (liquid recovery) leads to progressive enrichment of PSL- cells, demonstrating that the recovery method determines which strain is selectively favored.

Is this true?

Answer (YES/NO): NO